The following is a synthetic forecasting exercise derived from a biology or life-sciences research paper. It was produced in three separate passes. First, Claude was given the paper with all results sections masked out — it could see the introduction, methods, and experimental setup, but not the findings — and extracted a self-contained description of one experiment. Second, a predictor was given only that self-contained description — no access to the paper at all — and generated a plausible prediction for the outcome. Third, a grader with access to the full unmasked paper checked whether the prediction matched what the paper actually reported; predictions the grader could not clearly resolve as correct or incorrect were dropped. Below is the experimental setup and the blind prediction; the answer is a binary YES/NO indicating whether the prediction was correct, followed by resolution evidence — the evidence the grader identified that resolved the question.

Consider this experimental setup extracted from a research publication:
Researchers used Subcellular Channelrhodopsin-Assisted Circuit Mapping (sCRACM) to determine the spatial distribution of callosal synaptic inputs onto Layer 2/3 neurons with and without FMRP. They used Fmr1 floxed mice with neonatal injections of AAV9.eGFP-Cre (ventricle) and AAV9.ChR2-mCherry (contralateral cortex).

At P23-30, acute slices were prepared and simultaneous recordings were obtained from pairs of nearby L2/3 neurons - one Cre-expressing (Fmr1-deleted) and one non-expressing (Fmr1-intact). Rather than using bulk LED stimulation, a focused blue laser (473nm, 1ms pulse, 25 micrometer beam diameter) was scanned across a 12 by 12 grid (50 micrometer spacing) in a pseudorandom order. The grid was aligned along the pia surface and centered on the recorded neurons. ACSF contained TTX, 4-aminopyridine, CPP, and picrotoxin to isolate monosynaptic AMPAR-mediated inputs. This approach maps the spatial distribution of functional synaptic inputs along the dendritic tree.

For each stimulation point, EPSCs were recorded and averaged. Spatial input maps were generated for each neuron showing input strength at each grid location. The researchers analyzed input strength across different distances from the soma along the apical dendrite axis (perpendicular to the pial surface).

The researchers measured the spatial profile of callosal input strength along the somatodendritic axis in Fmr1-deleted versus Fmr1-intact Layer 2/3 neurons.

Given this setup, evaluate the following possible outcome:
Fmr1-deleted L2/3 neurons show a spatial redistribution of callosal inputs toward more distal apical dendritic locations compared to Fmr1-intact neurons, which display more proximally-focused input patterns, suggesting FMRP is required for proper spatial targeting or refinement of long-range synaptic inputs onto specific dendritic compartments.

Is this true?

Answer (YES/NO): NO